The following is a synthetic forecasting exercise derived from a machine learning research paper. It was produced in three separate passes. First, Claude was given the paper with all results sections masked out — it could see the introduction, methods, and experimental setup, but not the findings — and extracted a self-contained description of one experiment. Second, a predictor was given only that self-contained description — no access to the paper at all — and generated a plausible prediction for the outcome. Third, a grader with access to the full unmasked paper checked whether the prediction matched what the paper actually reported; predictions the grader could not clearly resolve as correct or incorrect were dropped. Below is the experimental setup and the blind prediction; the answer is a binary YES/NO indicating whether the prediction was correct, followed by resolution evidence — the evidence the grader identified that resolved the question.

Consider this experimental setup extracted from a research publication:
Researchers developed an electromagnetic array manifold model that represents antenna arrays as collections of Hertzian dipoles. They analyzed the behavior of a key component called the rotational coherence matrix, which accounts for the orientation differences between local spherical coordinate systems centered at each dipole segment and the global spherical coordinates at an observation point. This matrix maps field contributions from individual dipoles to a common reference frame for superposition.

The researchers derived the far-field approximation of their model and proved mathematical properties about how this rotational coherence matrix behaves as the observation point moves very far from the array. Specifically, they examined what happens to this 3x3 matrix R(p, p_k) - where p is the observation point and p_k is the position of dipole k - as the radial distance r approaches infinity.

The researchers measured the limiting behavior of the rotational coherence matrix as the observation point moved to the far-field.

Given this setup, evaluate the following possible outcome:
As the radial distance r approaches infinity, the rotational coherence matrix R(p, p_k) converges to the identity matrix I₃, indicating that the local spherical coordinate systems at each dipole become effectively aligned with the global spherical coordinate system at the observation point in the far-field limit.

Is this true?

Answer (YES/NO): YES